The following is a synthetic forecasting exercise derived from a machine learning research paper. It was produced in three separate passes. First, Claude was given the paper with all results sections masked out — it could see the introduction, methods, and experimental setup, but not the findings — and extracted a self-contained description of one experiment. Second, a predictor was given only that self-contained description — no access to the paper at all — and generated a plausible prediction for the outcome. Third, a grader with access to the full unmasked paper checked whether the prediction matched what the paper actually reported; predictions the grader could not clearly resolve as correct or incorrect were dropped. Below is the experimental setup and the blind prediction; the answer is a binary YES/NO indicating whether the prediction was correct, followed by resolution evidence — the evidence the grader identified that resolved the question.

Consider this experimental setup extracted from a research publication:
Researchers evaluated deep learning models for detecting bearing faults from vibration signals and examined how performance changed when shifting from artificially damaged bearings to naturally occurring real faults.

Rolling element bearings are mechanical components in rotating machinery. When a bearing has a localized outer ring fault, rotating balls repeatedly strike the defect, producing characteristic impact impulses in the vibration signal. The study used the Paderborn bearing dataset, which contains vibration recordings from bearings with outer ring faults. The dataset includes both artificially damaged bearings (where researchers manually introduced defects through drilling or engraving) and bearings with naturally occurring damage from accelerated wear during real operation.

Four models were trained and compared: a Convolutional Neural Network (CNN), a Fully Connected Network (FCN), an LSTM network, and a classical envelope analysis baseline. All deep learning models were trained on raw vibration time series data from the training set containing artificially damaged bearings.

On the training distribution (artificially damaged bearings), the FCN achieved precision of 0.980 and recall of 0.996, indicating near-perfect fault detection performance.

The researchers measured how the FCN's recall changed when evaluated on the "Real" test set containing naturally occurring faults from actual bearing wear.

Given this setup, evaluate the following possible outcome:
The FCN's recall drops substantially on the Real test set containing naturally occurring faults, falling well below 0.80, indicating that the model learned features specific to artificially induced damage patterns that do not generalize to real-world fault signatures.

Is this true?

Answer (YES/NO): YES